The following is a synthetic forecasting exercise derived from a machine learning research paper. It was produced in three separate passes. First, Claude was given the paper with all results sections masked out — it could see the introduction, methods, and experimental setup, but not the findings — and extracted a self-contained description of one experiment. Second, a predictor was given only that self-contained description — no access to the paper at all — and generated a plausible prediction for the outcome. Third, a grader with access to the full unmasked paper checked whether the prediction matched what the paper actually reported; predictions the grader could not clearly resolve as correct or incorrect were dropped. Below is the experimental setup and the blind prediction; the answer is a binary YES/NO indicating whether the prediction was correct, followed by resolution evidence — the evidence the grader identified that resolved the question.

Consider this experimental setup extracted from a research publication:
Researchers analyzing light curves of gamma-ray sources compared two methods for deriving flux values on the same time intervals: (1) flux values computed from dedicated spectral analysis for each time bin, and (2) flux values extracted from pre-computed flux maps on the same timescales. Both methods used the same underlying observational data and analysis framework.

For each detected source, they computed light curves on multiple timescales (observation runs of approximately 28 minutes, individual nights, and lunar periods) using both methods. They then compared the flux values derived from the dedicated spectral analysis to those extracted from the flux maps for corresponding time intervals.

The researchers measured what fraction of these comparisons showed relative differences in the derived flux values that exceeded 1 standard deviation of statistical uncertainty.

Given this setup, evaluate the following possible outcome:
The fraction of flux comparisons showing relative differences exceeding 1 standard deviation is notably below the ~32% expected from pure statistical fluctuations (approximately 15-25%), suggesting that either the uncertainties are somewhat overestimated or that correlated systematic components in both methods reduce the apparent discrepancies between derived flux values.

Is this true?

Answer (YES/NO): NO